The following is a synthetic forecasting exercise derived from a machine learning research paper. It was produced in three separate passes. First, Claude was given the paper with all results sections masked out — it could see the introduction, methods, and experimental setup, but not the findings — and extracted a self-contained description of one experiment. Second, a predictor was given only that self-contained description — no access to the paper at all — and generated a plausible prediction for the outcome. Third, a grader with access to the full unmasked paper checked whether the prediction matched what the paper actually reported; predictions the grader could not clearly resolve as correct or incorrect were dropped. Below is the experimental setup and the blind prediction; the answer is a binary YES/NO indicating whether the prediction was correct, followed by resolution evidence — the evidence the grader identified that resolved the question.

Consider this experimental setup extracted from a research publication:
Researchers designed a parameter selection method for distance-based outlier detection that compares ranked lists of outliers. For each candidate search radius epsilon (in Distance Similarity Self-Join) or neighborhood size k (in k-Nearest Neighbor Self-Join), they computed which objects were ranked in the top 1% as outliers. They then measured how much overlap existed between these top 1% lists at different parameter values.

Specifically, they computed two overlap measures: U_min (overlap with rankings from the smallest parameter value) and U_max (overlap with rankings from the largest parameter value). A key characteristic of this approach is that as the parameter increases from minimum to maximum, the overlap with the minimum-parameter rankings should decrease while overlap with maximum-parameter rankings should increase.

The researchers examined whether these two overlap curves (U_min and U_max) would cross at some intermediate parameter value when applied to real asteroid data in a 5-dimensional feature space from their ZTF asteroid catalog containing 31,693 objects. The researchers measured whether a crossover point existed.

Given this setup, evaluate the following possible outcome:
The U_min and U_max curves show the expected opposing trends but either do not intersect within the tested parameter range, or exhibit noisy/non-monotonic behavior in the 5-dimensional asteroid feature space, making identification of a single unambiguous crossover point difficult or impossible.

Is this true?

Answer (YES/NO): NO